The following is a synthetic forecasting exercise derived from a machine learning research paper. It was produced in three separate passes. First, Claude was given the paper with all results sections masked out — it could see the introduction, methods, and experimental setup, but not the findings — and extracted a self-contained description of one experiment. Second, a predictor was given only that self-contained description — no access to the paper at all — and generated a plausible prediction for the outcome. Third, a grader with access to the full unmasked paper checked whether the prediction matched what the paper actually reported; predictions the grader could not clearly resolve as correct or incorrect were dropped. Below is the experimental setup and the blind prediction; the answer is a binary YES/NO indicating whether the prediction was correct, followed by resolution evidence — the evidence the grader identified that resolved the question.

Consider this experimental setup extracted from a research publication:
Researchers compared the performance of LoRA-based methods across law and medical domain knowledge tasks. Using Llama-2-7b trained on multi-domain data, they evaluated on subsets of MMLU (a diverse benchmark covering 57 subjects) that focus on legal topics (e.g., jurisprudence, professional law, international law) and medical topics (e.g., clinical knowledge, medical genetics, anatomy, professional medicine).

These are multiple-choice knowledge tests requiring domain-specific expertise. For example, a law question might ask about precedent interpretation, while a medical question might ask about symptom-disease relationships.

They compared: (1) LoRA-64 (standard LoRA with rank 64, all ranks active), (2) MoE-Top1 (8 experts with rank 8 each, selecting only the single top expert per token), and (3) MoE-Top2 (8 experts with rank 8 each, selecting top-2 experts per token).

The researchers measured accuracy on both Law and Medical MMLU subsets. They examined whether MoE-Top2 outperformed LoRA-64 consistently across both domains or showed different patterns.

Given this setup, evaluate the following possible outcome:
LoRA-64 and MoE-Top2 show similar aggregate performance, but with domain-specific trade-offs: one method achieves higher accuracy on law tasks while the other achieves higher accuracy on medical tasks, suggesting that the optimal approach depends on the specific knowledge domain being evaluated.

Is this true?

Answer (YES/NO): NO